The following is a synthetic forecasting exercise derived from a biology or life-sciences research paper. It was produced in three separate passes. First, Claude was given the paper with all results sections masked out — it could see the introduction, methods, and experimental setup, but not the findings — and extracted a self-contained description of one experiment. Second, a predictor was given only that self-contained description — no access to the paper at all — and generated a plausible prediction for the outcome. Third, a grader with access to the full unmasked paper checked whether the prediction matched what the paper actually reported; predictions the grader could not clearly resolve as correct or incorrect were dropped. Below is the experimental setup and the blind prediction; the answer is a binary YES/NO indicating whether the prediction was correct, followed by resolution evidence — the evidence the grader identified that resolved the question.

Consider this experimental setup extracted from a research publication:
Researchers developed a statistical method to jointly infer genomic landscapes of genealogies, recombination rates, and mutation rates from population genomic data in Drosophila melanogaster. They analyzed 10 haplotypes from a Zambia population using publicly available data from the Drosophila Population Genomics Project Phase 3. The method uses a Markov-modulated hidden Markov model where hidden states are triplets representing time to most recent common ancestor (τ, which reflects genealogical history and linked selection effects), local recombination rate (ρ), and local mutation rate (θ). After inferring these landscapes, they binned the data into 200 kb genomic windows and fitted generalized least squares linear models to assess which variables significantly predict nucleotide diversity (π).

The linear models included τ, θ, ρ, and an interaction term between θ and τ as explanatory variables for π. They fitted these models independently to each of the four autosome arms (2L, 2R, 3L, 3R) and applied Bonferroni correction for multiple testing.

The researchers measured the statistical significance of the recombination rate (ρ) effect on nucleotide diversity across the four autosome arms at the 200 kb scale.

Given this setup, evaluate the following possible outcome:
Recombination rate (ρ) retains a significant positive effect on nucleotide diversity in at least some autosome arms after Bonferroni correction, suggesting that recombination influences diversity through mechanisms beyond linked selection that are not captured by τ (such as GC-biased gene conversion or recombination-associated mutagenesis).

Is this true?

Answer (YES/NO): YES